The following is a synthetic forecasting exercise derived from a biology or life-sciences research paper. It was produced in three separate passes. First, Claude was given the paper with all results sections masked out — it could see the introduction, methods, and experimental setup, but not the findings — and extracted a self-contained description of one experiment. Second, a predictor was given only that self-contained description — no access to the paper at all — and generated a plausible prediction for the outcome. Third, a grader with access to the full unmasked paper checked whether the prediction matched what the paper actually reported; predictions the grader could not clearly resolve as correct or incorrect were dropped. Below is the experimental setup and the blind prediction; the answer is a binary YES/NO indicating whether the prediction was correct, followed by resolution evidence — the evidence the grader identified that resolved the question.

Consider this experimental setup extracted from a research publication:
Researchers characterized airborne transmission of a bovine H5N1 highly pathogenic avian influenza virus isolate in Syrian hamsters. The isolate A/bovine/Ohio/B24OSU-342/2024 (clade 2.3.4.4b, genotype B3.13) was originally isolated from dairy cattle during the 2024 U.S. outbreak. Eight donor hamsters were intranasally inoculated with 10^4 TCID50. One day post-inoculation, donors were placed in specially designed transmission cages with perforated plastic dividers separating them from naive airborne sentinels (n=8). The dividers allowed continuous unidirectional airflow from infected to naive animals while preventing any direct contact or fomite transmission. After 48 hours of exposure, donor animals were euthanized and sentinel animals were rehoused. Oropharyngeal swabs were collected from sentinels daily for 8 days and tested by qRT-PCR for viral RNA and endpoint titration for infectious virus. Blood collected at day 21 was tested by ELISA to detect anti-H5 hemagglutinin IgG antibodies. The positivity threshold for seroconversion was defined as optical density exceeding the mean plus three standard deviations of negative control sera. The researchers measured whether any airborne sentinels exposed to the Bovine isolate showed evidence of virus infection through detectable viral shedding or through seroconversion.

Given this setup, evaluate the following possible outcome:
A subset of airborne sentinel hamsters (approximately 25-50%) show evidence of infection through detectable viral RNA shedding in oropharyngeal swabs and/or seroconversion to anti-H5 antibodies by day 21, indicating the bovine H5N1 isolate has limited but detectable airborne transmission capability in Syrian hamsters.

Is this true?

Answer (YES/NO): NO